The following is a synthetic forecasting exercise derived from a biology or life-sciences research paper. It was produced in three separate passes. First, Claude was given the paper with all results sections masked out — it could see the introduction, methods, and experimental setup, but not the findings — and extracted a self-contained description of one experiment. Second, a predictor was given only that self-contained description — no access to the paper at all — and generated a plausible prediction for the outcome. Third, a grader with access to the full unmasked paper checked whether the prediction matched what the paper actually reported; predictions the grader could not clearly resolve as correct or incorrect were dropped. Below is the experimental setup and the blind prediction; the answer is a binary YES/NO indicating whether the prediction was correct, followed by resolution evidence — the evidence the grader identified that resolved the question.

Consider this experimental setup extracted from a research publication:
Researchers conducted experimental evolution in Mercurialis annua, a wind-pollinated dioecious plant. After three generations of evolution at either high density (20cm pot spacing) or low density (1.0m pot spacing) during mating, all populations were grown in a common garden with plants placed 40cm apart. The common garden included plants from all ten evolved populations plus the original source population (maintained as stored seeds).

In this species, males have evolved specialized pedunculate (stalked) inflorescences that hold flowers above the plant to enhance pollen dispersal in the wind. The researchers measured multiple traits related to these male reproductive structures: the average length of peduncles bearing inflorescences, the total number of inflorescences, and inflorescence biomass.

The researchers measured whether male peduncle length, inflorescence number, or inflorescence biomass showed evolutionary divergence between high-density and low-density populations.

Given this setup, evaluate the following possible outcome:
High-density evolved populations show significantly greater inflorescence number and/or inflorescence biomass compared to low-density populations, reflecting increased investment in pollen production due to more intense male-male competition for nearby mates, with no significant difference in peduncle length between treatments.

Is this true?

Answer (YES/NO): NO